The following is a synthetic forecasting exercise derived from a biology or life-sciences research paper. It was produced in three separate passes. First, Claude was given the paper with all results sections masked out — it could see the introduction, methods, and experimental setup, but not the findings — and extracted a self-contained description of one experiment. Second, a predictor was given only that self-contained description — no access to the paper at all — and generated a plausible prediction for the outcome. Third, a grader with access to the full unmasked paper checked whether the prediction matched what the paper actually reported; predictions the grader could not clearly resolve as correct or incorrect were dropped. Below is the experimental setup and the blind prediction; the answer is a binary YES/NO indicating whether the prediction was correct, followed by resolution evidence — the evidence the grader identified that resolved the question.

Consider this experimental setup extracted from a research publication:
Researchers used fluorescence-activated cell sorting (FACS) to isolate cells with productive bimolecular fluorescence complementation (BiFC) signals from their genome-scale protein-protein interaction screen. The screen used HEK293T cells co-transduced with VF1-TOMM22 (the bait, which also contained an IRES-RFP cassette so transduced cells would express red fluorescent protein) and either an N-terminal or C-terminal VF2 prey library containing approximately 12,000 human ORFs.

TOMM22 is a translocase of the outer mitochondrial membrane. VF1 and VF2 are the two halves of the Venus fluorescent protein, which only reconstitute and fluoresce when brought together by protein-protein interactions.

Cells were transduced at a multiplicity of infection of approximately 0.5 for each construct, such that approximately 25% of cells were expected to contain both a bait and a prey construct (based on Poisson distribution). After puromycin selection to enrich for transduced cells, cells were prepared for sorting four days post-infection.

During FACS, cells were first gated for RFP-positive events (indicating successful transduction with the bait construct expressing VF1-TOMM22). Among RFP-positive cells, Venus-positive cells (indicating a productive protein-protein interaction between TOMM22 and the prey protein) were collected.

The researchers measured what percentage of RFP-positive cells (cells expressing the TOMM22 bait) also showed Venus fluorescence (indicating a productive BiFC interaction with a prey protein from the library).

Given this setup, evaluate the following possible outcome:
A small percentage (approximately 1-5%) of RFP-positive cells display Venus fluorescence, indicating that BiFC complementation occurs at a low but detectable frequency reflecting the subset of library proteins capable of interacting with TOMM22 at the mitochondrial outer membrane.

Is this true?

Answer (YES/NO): NO